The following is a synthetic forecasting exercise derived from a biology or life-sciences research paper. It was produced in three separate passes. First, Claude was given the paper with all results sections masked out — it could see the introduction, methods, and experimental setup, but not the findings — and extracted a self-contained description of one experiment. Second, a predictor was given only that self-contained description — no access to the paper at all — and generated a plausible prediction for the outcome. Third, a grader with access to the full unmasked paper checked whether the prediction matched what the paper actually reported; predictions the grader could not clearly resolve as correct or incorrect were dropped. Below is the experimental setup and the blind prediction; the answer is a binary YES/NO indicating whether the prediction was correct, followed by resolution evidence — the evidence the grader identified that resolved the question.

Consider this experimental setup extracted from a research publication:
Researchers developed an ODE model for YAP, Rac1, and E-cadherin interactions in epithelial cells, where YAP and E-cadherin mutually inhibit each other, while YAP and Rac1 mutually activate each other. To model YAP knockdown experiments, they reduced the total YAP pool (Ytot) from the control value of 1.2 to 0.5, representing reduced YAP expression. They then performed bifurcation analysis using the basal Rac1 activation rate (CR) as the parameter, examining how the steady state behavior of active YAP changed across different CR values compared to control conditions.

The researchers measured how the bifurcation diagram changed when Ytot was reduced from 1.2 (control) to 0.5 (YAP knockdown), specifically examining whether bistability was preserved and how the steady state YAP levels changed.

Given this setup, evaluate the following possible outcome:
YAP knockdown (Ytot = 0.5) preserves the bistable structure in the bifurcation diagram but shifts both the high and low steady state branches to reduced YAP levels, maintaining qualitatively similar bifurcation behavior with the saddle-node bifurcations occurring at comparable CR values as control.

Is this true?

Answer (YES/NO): NO